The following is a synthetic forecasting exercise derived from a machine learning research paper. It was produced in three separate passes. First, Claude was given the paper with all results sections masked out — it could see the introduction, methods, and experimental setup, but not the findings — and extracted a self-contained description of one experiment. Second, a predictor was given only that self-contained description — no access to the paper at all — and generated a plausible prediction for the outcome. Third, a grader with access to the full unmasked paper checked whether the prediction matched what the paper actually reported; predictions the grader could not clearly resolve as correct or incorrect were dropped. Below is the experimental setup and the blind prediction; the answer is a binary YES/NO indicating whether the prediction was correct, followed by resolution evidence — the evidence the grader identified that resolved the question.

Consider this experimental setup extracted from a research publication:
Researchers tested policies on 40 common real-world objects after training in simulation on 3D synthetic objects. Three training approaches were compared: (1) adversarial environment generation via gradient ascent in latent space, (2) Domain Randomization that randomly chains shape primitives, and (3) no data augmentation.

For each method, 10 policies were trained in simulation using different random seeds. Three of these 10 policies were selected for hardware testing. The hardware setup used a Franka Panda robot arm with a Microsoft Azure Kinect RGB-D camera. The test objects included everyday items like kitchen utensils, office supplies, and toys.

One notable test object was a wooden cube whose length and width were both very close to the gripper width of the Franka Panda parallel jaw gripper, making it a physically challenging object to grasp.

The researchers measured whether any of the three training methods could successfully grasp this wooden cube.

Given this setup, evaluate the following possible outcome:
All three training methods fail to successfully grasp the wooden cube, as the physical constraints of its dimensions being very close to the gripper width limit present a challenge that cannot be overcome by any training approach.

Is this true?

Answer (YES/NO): YES